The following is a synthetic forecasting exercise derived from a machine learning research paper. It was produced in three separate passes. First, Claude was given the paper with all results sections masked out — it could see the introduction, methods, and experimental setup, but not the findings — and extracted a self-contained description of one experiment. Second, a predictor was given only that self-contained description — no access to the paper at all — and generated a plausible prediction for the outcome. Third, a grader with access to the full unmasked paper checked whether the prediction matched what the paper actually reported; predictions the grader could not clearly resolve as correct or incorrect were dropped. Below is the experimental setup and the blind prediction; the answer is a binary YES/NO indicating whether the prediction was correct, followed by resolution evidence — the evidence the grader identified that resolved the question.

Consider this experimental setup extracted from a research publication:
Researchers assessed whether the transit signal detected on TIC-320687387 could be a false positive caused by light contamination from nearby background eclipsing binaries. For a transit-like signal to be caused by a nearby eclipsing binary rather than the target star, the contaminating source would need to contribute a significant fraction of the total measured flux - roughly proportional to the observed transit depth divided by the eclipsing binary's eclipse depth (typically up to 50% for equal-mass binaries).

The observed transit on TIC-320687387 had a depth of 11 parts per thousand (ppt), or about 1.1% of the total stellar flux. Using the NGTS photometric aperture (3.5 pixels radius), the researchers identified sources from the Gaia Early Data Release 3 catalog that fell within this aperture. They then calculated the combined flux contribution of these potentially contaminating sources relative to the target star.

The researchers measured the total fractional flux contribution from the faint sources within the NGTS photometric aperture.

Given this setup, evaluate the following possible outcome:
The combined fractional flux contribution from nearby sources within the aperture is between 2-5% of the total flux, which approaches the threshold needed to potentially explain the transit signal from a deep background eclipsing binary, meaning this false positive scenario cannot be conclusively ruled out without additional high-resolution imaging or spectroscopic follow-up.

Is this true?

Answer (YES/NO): NO